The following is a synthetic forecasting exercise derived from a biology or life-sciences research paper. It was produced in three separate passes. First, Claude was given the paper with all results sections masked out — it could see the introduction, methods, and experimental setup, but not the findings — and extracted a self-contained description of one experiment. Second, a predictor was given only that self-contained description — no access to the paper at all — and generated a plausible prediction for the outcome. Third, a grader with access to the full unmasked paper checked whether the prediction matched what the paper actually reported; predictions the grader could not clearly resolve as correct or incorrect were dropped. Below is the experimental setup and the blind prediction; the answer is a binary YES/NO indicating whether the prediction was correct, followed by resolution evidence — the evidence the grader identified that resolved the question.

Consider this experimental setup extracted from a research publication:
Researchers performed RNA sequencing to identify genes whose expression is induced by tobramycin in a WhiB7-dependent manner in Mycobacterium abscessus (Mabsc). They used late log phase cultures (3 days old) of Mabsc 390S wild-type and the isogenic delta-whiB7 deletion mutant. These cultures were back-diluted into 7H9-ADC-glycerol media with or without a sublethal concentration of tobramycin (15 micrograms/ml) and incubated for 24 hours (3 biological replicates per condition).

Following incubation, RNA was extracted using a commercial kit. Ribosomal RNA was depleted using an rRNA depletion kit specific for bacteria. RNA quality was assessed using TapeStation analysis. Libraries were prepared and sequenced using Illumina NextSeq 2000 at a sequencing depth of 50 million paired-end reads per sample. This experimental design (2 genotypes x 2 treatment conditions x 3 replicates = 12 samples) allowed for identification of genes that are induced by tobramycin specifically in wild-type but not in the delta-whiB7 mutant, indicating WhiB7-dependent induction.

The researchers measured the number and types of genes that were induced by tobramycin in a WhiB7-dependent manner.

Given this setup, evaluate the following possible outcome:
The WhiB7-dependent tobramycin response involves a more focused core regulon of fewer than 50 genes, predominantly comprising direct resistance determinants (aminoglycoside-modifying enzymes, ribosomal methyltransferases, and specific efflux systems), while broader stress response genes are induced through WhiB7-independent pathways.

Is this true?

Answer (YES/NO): NO